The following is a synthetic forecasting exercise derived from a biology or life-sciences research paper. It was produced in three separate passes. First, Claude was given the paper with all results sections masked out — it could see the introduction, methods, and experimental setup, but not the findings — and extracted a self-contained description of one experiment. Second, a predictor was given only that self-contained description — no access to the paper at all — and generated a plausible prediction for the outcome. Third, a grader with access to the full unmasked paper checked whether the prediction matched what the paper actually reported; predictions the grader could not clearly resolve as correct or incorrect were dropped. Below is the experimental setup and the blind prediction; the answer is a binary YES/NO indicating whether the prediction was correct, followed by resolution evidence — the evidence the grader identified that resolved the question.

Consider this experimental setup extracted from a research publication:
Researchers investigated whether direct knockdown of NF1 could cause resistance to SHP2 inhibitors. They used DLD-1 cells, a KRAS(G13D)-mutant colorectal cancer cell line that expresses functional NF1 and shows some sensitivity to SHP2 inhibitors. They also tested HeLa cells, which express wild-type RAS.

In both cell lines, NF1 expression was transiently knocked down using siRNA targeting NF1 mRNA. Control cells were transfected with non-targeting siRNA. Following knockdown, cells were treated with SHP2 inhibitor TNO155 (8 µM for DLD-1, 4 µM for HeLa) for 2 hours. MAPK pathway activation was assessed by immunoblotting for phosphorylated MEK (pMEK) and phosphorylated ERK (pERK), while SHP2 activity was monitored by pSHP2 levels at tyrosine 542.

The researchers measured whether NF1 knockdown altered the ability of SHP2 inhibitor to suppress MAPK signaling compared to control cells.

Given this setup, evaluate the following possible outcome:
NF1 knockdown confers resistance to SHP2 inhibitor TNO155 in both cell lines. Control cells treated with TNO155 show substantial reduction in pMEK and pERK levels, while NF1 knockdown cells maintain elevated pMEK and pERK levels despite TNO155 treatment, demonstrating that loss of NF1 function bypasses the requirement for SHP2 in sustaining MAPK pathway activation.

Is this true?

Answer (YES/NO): YES